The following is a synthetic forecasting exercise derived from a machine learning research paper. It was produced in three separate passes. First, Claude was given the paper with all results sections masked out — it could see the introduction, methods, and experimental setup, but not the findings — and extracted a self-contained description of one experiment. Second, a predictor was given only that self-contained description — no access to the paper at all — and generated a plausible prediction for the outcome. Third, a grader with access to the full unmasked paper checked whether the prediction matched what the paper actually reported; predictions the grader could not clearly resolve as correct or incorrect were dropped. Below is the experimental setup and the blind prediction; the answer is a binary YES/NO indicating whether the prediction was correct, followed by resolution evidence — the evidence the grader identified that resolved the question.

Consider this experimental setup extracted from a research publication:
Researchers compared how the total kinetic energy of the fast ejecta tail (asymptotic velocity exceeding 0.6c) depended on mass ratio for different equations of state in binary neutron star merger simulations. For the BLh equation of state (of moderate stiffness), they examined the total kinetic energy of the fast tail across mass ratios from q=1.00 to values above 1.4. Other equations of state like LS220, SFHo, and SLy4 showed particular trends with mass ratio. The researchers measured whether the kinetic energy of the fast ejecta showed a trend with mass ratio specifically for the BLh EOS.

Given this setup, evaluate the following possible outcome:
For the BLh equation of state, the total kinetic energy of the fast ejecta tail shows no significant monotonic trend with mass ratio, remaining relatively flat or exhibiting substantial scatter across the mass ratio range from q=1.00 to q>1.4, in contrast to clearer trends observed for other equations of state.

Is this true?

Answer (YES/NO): YES